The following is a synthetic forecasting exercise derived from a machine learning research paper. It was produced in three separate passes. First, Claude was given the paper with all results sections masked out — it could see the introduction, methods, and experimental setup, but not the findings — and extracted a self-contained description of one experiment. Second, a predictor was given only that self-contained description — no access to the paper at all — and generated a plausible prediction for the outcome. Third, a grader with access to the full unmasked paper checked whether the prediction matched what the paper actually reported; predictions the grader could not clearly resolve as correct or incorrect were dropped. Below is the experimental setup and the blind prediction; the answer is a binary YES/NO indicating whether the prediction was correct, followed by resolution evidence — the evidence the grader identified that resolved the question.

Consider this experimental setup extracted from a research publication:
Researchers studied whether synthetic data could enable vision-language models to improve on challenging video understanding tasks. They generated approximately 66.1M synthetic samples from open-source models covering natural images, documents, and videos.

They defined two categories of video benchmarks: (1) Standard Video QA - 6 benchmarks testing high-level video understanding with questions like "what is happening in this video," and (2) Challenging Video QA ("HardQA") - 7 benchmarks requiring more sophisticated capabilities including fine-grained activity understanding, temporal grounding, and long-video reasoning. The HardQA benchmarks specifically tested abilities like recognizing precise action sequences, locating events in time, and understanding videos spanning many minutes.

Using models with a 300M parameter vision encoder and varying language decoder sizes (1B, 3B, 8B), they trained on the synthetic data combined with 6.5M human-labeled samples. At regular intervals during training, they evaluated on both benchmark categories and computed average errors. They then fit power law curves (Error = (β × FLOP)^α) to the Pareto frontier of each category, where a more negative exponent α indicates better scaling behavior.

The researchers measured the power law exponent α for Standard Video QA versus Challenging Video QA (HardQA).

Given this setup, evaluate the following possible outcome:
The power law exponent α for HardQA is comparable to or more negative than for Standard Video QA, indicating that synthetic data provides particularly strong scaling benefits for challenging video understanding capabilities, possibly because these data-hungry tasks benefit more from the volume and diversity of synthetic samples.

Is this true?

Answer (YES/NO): NO